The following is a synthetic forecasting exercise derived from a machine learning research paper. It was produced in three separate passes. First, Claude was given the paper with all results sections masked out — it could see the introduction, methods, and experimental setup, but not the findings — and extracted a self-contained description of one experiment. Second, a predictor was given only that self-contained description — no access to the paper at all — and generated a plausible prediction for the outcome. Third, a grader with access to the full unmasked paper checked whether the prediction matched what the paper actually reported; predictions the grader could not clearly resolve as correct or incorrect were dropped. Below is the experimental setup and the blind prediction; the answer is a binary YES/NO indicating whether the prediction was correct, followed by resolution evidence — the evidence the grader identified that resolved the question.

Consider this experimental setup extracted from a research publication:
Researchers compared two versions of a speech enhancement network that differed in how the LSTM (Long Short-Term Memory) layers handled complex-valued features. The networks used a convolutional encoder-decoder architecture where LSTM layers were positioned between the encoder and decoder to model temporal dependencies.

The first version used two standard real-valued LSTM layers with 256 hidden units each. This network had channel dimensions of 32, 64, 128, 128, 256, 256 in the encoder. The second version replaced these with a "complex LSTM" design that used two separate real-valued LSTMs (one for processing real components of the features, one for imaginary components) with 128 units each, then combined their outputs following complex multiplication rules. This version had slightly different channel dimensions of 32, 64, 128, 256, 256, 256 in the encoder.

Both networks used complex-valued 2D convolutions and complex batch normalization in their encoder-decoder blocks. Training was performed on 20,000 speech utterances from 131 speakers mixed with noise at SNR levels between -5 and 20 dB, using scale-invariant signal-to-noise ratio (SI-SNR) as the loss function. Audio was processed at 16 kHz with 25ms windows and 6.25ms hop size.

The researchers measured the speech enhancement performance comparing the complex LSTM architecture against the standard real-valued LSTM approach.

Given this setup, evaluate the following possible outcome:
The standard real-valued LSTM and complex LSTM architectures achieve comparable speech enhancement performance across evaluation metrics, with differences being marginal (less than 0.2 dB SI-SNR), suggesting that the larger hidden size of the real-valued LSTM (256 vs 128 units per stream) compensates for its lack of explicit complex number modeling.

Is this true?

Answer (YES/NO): NO